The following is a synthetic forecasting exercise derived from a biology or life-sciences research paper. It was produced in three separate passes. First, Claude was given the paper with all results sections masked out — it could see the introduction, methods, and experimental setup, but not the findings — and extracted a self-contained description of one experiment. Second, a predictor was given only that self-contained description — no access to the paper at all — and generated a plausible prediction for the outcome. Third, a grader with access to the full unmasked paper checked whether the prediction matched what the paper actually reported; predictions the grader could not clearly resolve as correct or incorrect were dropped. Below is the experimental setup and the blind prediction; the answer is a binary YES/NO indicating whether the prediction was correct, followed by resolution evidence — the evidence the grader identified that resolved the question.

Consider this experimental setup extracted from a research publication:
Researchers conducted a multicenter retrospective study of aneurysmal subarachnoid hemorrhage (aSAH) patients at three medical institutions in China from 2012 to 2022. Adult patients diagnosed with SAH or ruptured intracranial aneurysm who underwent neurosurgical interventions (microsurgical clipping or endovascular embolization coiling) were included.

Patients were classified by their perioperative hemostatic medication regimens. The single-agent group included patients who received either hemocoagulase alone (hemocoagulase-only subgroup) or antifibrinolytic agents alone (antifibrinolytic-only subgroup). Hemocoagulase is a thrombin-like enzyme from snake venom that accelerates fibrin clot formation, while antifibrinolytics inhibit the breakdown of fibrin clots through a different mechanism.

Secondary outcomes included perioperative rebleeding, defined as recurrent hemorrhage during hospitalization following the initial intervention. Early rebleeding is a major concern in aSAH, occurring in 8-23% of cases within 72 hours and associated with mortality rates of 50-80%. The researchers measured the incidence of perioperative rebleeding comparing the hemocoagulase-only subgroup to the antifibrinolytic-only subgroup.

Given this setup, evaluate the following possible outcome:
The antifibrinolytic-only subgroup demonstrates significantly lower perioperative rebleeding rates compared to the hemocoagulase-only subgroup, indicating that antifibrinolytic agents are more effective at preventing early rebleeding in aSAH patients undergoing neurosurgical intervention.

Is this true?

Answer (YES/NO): NO